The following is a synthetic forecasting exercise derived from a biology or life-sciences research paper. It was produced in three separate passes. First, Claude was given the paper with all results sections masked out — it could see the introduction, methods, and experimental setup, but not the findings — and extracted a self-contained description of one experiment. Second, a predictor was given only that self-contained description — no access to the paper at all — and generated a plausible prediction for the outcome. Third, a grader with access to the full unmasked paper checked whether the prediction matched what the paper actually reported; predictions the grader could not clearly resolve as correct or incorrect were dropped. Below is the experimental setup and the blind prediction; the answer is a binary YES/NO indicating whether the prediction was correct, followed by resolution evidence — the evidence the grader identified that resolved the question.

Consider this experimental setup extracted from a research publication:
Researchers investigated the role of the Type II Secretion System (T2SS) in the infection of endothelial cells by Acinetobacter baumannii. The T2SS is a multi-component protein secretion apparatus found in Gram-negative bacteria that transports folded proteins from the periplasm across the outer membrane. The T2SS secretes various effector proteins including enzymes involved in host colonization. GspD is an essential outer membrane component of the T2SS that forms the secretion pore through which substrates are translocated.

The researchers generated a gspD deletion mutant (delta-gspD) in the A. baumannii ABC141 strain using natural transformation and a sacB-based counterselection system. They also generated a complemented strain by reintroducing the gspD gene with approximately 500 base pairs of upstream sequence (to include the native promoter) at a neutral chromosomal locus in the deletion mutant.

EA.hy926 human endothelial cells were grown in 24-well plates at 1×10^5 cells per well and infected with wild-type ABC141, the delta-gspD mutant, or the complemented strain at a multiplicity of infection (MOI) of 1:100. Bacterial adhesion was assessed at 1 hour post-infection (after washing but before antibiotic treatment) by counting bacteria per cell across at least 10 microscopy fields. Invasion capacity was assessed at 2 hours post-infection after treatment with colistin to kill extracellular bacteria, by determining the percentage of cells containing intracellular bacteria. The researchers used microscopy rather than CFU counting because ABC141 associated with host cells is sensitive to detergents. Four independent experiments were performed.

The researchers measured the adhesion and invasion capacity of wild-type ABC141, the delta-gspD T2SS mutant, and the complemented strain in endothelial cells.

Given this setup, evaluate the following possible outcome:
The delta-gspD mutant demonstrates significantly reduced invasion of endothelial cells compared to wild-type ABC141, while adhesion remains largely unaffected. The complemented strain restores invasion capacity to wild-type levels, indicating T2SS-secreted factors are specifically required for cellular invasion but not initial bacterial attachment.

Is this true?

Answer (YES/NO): NO